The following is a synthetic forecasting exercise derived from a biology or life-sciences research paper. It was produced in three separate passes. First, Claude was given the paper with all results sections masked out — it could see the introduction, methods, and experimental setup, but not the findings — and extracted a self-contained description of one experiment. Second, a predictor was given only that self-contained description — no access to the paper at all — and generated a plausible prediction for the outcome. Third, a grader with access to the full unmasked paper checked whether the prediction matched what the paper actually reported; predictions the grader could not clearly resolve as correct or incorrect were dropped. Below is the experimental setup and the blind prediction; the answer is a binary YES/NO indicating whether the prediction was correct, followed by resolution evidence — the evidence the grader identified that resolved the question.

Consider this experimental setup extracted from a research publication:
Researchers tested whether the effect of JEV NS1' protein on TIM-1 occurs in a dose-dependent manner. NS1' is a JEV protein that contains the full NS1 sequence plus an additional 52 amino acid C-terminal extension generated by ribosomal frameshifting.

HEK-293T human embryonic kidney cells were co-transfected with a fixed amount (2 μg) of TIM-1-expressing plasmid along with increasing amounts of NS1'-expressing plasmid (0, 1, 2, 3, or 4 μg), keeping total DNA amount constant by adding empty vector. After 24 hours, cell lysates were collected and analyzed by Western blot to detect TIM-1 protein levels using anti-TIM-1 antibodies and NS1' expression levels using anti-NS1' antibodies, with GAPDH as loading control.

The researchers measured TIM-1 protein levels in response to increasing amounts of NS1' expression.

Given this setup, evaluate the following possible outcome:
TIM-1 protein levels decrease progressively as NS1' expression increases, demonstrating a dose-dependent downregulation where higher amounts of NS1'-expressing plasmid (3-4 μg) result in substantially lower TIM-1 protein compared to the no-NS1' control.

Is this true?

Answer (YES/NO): NO